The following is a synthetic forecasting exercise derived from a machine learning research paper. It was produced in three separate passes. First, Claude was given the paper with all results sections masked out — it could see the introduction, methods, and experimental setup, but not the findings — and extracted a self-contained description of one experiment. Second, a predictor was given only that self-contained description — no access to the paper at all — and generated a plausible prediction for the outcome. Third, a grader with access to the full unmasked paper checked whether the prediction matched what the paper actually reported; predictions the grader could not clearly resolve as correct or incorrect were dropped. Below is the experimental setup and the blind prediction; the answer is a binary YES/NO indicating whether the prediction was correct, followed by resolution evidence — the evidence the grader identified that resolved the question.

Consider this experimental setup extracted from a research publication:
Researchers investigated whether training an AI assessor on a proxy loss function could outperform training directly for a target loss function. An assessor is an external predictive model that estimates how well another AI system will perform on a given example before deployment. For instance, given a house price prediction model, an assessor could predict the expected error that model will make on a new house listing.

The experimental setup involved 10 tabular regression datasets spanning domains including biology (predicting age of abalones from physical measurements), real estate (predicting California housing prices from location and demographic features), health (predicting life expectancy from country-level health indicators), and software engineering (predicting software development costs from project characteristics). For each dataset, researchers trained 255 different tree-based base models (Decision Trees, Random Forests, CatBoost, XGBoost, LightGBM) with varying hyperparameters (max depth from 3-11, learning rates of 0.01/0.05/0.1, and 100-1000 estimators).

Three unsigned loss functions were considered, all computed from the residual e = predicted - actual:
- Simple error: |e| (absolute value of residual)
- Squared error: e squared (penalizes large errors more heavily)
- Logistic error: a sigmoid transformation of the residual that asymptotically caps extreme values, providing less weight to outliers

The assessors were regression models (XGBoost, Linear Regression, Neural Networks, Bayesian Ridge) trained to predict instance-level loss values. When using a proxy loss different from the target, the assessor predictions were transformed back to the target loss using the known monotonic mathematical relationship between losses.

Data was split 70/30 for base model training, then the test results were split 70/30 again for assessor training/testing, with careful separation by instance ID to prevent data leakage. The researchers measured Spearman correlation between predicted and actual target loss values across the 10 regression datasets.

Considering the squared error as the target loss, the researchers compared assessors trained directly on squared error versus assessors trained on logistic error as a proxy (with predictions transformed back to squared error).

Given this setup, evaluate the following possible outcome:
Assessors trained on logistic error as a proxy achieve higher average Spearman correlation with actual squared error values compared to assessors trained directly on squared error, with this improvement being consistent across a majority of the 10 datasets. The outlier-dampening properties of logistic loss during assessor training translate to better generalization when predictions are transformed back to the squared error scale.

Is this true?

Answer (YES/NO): YES